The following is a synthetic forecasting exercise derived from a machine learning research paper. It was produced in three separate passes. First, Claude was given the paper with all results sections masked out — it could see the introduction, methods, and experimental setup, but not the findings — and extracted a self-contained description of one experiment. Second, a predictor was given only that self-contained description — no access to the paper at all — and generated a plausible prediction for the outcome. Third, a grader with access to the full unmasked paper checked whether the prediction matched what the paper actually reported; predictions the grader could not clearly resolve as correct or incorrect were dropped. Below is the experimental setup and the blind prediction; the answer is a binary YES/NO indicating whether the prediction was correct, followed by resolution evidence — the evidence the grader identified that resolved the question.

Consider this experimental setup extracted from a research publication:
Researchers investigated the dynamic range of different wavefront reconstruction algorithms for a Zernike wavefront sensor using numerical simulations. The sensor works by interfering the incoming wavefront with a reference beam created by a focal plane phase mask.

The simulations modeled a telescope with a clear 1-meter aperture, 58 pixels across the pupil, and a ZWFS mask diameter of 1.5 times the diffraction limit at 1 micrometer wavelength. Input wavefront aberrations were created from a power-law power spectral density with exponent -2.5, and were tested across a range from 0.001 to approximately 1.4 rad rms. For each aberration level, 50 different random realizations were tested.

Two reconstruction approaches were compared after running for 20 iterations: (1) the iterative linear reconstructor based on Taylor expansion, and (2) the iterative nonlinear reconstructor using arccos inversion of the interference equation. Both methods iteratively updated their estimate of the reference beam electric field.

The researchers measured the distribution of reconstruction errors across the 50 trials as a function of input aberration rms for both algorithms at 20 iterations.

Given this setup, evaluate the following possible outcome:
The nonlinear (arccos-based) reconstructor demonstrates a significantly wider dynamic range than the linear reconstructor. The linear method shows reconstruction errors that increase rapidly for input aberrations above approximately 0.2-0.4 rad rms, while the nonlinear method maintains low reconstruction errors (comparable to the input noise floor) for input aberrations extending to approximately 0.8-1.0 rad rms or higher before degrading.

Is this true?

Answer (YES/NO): NO